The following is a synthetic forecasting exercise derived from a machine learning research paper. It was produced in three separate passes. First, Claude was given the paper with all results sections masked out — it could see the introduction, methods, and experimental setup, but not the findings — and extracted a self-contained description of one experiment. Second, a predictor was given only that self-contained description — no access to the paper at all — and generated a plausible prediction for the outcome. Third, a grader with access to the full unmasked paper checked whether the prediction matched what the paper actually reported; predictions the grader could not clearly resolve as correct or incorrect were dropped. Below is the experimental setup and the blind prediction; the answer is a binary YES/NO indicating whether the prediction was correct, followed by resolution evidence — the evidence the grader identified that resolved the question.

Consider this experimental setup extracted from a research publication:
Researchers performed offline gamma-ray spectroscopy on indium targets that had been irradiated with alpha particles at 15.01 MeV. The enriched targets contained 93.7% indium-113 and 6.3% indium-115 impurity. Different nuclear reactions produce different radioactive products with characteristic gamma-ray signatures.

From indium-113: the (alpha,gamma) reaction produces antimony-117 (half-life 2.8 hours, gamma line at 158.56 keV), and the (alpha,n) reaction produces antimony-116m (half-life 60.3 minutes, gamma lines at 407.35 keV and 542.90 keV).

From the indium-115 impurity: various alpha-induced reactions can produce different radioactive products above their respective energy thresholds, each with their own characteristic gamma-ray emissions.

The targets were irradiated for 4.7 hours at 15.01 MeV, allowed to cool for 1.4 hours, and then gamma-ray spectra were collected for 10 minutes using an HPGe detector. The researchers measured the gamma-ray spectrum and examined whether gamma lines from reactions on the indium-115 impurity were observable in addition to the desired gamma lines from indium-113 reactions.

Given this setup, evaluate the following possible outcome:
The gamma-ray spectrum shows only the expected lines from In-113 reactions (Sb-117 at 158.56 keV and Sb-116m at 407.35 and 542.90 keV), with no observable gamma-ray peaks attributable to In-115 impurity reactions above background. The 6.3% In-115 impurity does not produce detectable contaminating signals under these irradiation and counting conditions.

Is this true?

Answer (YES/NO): NO